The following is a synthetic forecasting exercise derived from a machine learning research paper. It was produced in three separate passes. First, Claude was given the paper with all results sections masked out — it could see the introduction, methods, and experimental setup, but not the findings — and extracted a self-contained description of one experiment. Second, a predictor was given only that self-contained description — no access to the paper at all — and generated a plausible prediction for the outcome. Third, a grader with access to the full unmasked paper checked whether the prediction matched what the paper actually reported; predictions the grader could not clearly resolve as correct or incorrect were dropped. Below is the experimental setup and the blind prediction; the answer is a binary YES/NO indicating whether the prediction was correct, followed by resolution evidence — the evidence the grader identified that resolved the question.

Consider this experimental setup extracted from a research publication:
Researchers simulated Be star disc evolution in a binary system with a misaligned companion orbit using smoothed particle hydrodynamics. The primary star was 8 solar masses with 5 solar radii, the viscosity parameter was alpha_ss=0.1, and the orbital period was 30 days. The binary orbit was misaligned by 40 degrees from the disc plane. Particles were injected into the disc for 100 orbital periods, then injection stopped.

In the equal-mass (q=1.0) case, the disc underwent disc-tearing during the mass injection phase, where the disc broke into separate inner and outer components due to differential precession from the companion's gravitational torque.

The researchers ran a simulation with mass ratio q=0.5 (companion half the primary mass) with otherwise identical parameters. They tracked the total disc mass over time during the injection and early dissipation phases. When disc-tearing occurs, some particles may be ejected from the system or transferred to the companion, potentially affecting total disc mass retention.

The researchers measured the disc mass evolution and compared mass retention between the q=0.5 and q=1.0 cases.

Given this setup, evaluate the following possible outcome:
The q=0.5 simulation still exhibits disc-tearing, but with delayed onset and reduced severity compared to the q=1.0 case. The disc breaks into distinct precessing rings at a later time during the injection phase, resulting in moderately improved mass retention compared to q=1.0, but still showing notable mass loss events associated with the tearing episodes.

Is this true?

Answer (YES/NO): NO